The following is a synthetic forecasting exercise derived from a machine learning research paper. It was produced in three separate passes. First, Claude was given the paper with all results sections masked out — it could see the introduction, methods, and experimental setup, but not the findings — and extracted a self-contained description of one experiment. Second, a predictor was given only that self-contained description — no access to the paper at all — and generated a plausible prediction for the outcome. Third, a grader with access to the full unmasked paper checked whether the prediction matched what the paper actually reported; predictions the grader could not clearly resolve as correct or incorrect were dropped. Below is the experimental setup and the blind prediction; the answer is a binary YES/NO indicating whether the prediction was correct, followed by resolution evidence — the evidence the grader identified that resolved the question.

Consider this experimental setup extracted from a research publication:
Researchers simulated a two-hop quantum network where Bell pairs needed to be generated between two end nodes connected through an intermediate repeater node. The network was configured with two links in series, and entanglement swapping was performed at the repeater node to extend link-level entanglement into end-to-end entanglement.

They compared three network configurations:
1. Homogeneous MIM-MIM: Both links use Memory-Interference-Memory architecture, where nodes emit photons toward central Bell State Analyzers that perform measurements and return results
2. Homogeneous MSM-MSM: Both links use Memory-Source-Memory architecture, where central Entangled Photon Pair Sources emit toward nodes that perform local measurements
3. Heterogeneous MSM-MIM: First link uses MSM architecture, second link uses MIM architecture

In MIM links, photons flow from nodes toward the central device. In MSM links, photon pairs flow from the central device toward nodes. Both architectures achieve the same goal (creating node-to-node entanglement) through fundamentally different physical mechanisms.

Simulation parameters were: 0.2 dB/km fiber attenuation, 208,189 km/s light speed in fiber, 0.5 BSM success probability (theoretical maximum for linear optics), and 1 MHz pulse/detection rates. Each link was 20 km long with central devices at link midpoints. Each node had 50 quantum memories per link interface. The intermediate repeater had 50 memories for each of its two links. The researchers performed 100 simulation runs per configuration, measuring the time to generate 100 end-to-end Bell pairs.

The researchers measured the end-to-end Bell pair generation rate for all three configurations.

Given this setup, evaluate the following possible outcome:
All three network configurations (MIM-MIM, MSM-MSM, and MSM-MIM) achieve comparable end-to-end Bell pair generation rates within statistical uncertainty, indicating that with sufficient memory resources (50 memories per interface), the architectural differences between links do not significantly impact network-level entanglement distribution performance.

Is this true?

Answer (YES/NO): NO